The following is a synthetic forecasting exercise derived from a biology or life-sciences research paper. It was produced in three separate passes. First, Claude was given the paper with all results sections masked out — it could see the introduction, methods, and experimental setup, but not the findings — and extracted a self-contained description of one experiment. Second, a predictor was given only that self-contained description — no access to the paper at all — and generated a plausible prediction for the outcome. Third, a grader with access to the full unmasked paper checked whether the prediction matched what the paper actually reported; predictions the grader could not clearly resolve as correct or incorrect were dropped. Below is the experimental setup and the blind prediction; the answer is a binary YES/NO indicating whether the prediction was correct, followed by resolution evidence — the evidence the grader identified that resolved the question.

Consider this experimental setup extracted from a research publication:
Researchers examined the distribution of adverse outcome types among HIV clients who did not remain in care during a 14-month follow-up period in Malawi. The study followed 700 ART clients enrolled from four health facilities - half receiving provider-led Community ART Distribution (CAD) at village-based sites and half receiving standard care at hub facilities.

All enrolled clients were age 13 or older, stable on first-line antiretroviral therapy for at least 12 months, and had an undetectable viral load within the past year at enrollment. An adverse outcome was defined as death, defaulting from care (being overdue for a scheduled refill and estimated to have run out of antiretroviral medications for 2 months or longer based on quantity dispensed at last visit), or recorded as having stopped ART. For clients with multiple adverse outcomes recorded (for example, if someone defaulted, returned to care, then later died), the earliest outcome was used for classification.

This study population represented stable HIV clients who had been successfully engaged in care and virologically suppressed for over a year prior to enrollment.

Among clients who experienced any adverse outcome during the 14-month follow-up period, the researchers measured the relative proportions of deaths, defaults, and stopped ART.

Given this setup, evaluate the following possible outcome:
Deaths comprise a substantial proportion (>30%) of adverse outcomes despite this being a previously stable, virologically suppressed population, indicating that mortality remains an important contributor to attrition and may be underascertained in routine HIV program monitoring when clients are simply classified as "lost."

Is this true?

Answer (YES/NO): NO